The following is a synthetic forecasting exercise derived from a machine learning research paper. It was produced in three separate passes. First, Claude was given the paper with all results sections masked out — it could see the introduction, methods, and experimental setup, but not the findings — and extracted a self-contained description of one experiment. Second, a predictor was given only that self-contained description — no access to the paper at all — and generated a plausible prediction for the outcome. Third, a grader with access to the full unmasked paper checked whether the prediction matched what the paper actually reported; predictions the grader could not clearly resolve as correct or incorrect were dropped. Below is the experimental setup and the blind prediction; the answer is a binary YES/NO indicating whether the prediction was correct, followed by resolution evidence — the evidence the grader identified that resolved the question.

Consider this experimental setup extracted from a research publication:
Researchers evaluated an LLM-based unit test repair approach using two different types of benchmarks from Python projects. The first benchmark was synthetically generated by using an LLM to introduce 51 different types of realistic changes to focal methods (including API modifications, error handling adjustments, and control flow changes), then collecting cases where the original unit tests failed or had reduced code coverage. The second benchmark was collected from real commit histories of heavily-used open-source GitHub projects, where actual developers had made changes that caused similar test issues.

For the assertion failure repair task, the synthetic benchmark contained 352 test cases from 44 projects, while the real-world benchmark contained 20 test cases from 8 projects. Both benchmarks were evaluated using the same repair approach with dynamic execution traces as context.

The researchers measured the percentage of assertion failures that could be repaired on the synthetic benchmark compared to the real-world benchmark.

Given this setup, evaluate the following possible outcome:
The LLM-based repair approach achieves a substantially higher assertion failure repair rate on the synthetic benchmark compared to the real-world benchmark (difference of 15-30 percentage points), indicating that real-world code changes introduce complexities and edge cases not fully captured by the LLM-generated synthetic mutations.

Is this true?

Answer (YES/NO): YES